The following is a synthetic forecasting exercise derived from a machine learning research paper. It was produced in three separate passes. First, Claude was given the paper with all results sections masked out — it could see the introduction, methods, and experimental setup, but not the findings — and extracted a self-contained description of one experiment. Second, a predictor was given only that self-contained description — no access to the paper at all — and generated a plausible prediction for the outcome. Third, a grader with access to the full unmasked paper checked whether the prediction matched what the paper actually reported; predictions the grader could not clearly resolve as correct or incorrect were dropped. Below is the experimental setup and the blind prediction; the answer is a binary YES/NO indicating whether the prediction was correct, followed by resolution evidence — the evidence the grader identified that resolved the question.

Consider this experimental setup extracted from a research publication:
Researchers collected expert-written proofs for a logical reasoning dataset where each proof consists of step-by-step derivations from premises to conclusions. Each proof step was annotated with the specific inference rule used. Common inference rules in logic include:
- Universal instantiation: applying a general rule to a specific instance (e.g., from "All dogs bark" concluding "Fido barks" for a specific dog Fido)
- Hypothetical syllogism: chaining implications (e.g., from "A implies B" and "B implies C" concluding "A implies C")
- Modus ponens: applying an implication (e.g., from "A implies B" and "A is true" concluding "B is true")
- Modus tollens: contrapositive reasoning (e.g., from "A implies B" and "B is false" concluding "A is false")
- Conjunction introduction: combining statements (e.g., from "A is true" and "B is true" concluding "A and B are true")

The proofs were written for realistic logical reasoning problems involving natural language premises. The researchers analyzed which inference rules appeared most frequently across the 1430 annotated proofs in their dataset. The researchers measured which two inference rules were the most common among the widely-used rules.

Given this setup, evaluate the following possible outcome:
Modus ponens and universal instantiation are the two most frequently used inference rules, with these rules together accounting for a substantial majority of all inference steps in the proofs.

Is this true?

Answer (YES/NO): NO